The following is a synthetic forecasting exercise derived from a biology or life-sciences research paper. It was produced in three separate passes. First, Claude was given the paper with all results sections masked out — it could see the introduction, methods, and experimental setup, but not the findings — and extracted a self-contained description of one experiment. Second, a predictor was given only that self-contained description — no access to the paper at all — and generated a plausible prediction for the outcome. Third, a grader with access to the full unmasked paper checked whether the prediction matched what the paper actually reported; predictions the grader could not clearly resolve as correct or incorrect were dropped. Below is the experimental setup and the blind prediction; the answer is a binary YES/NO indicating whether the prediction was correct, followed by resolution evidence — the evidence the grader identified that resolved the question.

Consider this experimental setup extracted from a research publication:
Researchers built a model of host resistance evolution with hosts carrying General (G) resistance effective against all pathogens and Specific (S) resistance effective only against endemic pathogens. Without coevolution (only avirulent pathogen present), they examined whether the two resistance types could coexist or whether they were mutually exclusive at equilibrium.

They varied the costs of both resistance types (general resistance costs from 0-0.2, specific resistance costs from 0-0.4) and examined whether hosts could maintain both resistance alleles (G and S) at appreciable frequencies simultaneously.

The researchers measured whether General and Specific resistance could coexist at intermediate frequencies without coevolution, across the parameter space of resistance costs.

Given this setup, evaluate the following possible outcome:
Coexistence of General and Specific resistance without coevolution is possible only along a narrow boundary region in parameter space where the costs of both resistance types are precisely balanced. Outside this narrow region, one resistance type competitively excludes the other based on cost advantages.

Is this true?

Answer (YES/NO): NO